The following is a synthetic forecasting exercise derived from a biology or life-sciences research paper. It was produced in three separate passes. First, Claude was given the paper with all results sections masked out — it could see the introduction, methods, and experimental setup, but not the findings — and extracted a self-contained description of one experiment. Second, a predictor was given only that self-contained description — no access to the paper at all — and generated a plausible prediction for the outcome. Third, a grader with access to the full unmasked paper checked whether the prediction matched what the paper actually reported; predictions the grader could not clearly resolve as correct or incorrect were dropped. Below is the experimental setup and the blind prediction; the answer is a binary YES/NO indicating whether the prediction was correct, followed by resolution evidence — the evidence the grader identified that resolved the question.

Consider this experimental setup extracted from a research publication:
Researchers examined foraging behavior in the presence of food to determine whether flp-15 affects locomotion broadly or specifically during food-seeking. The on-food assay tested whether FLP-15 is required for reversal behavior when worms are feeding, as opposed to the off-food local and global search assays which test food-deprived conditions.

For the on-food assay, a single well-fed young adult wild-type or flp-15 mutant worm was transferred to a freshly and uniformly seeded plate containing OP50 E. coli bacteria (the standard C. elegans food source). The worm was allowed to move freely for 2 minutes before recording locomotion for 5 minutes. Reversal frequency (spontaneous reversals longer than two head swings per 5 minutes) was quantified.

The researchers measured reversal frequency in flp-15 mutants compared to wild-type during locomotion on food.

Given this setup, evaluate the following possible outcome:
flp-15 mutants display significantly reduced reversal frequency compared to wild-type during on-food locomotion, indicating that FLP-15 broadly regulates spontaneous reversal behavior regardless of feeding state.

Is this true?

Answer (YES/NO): NO